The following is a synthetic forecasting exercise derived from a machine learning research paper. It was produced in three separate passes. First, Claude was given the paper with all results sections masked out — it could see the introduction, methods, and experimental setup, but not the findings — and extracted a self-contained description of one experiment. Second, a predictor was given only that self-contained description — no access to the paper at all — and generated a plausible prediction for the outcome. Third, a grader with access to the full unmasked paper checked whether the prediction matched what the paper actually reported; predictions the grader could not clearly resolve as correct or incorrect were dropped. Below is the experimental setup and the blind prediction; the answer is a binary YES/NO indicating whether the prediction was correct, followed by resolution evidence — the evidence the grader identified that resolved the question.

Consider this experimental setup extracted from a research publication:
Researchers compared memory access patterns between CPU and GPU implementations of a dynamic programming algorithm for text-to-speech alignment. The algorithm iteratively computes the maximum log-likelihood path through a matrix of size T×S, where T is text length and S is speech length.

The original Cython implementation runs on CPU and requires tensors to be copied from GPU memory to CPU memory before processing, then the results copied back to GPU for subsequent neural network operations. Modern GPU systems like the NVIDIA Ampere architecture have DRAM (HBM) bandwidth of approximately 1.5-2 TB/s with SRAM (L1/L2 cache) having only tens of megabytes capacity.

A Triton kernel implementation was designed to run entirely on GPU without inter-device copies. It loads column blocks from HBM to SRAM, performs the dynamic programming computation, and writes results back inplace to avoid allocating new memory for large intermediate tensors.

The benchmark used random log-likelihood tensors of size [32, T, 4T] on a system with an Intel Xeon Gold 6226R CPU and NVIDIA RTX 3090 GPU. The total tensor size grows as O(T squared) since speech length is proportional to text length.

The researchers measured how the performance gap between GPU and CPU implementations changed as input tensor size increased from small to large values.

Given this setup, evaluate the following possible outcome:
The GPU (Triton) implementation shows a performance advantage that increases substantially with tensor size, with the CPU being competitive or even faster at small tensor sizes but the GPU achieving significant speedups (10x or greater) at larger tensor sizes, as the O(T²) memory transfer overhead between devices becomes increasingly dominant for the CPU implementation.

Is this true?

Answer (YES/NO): NO